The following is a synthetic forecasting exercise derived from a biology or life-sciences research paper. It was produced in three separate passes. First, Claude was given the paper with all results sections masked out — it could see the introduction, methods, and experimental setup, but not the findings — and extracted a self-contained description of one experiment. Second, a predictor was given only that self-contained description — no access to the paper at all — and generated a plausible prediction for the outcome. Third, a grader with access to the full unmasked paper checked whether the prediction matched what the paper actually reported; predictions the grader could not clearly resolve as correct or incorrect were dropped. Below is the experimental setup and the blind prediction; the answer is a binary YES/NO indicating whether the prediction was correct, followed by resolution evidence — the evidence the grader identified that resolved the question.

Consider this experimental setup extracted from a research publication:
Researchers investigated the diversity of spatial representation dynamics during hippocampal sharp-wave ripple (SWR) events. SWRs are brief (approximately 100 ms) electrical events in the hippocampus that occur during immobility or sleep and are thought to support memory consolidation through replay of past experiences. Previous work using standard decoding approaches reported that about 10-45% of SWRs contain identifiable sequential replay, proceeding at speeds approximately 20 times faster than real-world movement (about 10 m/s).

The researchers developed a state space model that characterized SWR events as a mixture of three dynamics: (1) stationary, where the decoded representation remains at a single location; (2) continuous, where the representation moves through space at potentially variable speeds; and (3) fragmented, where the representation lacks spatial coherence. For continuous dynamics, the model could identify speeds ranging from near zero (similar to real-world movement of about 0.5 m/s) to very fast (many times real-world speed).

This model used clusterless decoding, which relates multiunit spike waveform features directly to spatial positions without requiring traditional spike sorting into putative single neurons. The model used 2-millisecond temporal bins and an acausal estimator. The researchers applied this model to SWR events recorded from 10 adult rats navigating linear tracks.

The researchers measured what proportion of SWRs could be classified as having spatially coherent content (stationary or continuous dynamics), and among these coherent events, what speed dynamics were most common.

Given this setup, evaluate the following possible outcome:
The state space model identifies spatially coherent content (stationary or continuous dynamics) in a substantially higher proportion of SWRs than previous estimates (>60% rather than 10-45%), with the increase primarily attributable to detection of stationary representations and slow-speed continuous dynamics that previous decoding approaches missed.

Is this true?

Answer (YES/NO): YES